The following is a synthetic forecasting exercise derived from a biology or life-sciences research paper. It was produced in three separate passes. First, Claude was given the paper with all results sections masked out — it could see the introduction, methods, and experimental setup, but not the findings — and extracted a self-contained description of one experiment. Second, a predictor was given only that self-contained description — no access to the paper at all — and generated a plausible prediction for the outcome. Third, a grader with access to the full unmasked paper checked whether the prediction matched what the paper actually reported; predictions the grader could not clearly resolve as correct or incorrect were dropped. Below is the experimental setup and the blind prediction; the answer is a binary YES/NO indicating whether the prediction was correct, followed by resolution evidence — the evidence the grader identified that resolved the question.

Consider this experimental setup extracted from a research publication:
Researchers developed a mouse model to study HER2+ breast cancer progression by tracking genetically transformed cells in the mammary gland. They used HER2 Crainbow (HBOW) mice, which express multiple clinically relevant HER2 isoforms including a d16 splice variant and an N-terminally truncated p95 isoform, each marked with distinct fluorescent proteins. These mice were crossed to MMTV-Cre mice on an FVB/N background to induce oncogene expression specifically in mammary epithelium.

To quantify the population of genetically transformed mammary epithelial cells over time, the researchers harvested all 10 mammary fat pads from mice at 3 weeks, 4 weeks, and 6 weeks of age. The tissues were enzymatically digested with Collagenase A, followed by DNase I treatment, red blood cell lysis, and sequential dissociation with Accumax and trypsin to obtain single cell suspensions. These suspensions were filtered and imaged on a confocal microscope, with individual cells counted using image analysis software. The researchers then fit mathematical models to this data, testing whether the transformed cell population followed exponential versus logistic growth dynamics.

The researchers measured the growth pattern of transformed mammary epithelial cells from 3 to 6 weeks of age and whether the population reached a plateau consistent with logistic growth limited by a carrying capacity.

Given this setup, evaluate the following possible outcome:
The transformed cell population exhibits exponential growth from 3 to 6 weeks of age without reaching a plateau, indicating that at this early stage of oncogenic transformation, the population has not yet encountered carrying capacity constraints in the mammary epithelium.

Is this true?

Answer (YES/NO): NO